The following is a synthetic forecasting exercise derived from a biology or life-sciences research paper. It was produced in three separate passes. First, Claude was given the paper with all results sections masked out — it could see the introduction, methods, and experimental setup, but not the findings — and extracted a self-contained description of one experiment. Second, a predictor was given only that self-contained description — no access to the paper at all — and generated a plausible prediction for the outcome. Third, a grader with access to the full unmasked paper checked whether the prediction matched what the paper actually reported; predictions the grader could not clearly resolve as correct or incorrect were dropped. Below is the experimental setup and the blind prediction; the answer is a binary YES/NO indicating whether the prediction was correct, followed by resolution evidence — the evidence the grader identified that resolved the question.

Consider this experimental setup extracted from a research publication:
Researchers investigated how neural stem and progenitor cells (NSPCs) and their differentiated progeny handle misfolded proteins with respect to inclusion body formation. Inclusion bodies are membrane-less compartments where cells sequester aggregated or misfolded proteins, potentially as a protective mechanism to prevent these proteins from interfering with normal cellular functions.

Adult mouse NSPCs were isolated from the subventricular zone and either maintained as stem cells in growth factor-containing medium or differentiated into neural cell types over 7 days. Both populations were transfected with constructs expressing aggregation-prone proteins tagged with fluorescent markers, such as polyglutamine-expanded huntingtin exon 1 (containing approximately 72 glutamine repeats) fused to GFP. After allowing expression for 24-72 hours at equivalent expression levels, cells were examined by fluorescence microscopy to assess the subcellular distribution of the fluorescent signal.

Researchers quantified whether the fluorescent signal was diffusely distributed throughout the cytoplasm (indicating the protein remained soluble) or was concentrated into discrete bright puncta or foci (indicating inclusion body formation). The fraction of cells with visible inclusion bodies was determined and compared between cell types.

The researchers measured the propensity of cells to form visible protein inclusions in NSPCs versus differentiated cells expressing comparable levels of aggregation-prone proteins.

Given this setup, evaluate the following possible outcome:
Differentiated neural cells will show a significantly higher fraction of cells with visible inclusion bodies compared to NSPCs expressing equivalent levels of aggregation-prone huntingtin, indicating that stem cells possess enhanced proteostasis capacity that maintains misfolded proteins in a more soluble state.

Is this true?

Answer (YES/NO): YES